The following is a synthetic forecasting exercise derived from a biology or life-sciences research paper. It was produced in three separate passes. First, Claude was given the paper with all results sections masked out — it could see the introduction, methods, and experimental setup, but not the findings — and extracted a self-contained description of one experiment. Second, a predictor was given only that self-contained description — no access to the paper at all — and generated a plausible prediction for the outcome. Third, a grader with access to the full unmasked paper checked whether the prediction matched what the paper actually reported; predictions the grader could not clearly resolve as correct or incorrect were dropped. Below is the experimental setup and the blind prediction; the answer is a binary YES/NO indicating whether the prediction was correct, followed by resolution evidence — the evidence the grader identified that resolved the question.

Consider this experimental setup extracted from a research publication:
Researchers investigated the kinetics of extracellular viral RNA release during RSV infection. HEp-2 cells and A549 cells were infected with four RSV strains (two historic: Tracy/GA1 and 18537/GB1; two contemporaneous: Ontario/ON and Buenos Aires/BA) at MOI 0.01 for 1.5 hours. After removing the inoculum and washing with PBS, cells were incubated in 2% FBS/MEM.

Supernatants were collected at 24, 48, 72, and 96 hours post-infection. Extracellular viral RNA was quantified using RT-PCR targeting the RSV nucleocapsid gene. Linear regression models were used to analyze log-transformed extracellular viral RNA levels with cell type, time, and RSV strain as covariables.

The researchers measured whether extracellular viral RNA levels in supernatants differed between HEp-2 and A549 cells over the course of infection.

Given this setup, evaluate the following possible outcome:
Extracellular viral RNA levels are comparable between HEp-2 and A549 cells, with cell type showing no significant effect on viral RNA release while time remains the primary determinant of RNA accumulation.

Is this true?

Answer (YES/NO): NO